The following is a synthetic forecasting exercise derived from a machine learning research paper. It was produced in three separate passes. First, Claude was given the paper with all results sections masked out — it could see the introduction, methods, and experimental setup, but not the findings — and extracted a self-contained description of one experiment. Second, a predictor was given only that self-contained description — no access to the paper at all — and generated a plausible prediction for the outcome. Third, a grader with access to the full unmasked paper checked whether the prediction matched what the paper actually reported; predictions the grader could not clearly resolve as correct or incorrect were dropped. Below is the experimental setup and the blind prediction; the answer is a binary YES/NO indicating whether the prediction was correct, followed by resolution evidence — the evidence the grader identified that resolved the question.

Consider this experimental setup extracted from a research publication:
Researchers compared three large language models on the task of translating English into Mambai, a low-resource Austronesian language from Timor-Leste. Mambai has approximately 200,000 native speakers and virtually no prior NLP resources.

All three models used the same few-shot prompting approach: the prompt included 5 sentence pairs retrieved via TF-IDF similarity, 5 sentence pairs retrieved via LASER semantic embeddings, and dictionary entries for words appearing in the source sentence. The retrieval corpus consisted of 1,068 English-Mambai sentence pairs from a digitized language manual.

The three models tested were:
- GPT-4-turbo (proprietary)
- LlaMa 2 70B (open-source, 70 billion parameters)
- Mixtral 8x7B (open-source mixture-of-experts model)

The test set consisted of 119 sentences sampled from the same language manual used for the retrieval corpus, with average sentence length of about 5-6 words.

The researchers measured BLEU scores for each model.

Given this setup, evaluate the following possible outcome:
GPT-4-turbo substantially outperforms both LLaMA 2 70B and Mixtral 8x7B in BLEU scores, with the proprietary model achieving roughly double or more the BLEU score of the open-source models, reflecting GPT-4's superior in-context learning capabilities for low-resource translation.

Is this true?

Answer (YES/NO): NO